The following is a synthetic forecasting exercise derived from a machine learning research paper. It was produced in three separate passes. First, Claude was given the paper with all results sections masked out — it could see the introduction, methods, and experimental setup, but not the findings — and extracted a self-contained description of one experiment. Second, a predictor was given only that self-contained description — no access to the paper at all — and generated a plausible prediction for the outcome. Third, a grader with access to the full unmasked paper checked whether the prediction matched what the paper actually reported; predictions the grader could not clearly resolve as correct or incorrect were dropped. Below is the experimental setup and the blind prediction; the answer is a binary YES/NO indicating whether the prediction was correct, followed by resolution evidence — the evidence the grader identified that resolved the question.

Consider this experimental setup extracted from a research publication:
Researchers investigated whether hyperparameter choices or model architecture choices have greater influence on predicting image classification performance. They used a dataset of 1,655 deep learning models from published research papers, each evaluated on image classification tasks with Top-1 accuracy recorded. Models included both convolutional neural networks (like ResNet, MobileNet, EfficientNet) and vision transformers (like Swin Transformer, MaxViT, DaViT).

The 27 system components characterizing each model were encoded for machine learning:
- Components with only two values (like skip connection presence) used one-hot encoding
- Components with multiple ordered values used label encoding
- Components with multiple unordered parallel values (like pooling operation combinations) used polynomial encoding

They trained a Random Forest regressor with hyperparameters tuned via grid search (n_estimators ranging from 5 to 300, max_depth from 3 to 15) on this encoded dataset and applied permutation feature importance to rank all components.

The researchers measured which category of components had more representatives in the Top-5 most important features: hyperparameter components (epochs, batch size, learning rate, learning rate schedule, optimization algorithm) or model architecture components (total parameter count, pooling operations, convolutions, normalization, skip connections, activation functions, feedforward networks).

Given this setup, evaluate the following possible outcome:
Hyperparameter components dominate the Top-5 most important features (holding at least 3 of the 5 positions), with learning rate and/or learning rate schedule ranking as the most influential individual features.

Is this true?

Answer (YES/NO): NO